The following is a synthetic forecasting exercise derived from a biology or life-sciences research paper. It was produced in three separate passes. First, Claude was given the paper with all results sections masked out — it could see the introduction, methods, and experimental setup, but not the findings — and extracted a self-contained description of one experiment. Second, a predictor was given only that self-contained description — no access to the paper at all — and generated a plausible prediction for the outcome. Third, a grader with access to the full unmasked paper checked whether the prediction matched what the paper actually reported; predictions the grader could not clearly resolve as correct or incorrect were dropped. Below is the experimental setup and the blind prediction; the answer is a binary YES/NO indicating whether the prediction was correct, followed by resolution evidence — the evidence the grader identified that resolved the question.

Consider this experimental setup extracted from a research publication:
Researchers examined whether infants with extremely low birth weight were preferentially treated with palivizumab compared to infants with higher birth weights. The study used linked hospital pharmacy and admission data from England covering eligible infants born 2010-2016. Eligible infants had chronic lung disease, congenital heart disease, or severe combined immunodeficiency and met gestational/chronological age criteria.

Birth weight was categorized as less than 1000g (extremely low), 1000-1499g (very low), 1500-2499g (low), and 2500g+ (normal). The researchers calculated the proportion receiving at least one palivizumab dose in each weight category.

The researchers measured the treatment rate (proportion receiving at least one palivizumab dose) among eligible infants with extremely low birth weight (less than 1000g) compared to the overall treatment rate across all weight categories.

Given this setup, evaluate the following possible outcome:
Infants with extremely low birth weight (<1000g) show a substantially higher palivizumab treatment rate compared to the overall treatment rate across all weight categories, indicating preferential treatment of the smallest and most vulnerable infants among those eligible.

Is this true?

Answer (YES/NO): YES